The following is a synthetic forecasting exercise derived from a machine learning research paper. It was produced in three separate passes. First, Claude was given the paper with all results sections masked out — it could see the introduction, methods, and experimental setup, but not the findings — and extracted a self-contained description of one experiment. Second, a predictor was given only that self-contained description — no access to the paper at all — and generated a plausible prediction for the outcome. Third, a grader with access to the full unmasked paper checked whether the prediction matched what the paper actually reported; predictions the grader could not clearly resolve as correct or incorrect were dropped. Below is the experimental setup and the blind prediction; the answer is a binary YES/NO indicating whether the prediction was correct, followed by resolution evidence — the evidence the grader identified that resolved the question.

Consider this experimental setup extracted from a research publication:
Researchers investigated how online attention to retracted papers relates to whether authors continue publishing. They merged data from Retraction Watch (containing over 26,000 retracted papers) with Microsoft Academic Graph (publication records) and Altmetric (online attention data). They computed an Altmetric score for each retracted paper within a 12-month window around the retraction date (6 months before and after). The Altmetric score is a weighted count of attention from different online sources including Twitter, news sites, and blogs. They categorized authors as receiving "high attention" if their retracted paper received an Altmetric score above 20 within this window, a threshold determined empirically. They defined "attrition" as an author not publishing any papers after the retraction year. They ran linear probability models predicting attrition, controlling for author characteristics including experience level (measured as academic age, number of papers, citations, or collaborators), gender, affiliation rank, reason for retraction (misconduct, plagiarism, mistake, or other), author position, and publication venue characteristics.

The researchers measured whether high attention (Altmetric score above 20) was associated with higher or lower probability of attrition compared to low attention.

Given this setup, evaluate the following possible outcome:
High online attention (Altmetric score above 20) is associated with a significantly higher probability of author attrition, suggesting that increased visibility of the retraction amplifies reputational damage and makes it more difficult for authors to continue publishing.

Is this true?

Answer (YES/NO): YES